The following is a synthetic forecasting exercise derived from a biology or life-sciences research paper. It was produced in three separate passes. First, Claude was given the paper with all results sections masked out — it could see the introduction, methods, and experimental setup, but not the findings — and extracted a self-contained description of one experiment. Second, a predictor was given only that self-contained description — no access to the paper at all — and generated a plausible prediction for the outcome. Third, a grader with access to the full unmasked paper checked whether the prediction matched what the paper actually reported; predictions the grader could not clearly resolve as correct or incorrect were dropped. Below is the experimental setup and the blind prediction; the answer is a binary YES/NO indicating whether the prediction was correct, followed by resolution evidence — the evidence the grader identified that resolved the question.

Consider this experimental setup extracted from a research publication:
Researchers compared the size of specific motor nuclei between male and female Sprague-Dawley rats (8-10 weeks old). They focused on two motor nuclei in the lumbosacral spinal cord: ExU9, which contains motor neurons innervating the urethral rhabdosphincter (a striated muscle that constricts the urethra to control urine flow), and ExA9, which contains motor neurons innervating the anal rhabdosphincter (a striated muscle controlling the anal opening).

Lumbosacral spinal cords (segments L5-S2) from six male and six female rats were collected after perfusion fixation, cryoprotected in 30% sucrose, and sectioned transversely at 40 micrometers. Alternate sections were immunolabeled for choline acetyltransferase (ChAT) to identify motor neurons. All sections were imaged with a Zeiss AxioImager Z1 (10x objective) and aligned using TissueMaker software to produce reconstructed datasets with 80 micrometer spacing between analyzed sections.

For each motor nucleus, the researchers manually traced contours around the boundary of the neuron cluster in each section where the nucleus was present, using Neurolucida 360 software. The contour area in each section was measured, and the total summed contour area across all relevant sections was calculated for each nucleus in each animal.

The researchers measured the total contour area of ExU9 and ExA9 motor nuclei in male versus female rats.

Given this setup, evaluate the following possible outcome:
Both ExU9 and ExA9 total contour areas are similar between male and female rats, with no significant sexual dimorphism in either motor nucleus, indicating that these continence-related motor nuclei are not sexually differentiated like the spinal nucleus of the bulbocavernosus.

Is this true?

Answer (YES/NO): NO